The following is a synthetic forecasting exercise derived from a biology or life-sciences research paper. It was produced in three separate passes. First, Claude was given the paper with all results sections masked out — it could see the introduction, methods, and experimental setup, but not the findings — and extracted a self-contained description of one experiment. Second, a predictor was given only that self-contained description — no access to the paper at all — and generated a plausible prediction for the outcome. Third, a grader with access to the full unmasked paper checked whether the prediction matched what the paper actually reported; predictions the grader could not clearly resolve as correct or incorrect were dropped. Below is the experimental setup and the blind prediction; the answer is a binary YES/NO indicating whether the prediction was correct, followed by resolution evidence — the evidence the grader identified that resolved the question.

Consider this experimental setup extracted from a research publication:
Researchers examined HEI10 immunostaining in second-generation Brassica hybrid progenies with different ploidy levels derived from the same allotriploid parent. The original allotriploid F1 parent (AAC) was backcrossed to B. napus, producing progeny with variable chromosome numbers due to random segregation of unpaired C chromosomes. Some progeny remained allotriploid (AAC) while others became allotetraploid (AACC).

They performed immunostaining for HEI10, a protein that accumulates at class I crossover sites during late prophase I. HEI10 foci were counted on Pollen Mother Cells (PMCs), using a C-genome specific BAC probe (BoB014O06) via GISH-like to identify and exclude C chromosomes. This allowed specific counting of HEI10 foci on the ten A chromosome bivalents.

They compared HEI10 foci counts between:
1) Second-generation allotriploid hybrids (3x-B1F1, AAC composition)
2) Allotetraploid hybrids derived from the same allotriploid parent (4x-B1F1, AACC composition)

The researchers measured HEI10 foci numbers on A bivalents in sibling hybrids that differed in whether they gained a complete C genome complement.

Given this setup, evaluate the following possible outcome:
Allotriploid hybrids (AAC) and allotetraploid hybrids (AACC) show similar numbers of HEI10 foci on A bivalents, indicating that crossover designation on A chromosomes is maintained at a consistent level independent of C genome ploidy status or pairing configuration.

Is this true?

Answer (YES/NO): NO